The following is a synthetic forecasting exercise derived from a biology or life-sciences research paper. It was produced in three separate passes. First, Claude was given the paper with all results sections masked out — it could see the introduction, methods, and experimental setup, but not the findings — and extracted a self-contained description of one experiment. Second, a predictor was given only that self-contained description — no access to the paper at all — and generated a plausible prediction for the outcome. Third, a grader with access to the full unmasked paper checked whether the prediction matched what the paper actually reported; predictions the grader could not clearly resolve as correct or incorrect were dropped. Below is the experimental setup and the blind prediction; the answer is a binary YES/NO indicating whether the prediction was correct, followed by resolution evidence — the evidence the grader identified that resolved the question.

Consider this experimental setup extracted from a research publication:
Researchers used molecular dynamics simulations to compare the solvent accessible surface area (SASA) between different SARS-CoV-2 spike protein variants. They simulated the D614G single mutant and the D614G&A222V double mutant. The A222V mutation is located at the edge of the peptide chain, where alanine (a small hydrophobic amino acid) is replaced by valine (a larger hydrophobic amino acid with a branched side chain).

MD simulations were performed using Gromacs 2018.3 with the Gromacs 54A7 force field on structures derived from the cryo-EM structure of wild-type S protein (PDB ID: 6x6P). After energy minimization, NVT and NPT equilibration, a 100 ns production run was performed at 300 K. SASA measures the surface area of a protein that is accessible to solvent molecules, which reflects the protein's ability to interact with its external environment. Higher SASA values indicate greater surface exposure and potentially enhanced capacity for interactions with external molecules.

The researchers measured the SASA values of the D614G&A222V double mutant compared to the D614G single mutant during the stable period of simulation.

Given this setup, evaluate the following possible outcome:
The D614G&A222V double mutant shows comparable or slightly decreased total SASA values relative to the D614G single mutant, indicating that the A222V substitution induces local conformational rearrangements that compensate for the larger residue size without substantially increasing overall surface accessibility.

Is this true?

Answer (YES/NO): NO